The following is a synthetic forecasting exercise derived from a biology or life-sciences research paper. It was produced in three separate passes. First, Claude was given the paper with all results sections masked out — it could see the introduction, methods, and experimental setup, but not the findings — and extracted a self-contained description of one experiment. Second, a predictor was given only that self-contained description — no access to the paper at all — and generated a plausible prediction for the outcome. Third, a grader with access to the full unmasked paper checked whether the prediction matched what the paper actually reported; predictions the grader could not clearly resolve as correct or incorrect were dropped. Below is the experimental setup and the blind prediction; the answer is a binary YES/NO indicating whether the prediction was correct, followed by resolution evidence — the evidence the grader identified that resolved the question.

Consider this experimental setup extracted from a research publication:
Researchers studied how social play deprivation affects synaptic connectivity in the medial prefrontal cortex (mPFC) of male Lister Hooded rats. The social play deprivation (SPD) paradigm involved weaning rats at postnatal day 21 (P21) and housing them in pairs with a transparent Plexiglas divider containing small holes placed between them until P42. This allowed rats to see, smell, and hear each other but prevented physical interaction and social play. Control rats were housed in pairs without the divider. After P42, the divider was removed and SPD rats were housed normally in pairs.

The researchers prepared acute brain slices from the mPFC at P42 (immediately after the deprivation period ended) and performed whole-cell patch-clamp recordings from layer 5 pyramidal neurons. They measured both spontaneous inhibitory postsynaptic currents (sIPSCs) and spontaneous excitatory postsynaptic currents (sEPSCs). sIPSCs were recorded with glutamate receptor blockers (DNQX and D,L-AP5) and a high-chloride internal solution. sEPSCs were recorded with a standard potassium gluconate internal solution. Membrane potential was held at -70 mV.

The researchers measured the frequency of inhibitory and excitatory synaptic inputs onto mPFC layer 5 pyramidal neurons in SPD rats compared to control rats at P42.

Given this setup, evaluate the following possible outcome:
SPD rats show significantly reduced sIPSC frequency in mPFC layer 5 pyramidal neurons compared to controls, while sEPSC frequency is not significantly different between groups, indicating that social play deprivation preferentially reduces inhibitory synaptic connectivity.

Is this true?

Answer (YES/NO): YES